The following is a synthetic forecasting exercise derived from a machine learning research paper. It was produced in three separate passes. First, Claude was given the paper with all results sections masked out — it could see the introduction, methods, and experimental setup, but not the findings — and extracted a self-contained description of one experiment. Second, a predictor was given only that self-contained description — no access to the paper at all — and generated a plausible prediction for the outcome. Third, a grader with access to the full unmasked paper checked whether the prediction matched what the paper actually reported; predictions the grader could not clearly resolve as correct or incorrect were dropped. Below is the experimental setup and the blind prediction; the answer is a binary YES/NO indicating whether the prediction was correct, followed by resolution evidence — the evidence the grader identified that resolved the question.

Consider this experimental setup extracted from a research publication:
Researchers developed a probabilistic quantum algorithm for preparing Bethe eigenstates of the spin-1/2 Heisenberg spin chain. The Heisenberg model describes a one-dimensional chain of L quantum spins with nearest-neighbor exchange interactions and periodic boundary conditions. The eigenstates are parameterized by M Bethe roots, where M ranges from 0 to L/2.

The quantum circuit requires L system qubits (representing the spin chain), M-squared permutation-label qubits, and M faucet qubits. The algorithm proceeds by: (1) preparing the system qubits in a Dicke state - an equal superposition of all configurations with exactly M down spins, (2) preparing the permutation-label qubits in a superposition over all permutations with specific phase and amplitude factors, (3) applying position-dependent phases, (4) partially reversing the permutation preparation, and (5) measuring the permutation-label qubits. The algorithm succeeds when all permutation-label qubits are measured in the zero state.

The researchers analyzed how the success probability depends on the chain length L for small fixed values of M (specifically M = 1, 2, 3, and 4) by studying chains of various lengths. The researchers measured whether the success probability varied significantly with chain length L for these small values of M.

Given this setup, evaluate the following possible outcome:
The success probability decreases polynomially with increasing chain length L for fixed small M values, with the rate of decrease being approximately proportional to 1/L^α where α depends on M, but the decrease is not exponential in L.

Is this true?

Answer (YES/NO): NO